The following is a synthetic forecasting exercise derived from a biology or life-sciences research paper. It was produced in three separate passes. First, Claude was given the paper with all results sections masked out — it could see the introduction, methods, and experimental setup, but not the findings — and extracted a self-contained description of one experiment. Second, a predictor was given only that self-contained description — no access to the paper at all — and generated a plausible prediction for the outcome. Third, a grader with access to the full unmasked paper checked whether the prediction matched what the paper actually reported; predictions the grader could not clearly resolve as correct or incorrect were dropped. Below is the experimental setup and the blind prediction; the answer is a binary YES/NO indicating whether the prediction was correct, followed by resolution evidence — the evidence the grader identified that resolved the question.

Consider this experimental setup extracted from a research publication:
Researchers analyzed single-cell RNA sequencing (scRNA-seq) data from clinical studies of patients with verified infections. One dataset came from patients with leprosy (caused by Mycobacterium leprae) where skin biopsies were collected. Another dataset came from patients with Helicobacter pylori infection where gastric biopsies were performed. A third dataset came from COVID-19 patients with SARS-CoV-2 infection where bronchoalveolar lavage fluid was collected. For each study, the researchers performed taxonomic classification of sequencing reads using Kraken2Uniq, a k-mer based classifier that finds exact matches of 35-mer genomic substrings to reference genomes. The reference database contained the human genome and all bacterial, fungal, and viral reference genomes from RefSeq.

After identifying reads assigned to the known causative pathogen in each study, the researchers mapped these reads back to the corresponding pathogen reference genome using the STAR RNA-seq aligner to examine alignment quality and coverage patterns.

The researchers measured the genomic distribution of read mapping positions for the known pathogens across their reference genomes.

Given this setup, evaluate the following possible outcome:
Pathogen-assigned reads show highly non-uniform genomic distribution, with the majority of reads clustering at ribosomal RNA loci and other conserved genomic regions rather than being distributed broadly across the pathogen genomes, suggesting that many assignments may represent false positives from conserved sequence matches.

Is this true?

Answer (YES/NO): NO